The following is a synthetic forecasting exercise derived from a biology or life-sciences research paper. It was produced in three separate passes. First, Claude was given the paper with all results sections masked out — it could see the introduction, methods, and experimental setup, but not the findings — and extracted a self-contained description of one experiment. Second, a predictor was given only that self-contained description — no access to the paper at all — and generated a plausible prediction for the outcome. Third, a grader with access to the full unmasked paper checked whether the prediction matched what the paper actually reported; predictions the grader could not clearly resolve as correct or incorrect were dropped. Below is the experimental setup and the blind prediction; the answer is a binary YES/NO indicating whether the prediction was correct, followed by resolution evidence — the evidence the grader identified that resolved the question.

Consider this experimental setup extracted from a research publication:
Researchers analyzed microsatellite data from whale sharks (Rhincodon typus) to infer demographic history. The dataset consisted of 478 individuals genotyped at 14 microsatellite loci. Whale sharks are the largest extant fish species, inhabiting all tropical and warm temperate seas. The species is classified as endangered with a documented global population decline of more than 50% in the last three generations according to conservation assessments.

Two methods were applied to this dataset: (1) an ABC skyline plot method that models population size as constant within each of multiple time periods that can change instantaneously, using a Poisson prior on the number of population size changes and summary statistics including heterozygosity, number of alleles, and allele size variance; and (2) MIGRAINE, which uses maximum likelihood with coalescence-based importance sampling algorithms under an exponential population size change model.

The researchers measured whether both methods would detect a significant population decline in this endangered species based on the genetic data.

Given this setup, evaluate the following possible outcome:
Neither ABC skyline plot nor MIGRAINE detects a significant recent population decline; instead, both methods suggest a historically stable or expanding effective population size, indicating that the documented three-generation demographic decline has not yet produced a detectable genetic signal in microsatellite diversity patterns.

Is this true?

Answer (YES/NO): YES